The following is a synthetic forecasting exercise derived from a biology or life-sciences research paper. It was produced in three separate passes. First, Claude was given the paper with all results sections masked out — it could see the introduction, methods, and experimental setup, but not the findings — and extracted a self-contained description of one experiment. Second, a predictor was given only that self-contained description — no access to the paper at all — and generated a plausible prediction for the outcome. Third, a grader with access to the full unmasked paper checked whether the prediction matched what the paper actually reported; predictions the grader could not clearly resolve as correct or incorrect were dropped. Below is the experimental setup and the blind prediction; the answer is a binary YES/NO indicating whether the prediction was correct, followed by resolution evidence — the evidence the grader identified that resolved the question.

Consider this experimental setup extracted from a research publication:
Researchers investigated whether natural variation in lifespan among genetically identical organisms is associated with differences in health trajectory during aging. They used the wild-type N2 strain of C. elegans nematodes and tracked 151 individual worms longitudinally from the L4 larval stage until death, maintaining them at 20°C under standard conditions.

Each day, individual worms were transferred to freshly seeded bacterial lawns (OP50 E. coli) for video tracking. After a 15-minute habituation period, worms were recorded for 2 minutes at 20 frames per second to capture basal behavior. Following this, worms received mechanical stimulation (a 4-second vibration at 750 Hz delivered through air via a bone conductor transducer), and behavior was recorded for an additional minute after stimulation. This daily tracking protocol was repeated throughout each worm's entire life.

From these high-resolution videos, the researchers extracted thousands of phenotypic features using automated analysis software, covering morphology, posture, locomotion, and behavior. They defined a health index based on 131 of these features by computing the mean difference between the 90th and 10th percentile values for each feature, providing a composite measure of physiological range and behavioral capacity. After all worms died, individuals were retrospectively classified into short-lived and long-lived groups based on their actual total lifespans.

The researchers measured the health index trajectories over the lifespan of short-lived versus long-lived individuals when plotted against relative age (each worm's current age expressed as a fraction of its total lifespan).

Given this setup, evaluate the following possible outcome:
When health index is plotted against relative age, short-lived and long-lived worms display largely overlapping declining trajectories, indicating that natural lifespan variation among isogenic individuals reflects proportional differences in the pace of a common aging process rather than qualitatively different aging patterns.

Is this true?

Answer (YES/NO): YES